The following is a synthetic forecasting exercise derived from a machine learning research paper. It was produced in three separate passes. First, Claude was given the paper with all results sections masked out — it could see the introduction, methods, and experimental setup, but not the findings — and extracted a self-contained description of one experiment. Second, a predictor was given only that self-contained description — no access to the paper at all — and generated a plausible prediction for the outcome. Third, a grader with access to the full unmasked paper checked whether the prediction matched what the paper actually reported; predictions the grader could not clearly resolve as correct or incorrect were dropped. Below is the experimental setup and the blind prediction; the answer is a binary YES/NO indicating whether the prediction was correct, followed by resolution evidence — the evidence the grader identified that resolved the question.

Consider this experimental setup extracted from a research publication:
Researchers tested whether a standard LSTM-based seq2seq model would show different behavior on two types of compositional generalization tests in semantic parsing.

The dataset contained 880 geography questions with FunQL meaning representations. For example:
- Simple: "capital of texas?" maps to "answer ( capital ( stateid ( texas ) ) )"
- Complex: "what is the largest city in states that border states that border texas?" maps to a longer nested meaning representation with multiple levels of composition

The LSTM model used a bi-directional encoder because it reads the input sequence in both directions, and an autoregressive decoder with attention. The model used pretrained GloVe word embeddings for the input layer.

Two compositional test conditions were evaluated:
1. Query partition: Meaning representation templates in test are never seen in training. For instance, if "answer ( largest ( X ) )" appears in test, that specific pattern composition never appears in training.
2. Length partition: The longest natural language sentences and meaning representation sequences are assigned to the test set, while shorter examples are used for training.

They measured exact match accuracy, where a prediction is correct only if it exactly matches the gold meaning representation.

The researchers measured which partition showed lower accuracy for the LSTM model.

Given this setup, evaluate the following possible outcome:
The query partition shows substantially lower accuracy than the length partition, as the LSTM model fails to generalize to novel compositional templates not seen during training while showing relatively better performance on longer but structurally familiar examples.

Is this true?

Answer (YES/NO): NO